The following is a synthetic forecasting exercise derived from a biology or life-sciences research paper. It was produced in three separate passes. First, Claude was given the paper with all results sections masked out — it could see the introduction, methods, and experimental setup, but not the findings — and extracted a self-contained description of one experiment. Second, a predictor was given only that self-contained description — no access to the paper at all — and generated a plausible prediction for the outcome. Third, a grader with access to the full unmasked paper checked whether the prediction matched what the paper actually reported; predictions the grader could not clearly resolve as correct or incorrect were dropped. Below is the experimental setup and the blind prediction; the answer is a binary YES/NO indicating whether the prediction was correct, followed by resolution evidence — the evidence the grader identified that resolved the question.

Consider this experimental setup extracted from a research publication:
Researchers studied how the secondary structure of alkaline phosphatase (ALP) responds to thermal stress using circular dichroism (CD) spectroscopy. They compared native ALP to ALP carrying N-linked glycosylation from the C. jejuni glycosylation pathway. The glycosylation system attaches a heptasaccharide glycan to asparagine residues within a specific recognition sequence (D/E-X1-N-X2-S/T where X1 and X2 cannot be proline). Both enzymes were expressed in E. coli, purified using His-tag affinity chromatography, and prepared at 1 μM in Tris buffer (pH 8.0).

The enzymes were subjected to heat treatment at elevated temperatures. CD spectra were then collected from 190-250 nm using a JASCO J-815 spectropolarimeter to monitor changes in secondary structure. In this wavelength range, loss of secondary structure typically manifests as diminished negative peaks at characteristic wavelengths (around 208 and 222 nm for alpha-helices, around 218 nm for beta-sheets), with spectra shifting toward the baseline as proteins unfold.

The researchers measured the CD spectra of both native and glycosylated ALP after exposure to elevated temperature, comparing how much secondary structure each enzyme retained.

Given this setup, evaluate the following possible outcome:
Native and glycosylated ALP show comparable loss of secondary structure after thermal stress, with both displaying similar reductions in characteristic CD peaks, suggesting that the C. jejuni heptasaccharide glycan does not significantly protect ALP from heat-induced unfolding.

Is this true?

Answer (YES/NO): NO